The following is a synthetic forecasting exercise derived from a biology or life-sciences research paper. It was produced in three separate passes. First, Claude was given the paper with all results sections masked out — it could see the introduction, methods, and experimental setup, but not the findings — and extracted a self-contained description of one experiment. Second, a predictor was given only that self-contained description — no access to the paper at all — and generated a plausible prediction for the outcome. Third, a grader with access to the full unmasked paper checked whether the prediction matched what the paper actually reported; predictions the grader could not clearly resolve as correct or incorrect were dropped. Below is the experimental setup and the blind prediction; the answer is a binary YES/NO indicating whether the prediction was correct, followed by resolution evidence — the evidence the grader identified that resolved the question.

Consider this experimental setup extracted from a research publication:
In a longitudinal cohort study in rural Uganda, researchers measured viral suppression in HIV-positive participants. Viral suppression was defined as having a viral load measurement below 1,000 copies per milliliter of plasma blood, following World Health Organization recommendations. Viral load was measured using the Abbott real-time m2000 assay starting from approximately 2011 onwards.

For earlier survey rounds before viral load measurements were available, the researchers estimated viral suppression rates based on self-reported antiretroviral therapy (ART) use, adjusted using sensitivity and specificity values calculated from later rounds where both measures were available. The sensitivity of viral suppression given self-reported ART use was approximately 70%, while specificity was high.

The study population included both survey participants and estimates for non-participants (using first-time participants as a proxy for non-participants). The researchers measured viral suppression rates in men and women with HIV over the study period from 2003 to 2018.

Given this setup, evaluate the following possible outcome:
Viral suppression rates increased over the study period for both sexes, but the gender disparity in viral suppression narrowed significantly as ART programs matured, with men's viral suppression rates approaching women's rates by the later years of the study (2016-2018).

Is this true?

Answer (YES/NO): NO